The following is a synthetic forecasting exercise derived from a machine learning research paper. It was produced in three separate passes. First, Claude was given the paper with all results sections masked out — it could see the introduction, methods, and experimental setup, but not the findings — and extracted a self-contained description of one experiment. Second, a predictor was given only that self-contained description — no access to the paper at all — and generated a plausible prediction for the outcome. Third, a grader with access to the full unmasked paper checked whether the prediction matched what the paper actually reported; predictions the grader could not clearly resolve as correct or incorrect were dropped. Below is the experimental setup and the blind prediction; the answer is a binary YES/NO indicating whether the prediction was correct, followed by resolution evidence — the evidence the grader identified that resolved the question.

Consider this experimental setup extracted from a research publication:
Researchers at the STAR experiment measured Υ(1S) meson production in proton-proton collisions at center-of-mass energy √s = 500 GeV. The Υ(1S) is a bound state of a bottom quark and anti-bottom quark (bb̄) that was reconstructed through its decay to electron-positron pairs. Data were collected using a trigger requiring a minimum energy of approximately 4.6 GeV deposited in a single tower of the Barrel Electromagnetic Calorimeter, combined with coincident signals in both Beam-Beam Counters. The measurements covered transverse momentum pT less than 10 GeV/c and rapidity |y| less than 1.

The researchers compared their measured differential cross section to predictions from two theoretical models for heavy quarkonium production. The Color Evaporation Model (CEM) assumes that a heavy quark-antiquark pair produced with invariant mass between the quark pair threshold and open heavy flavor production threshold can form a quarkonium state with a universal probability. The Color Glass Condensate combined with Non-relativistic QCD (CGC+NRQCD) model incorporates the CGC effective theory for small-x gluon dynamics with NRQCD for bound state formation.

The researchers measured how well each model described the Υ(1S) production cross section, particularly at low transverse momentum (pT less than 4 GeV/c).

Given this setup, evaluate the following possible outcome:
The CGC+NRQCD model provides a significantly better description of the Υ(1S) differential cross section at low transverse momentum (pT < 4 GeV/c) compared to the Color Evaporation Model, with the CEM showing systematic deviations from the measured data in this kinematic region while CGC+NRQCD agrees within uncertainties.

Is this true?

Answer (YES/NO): NO